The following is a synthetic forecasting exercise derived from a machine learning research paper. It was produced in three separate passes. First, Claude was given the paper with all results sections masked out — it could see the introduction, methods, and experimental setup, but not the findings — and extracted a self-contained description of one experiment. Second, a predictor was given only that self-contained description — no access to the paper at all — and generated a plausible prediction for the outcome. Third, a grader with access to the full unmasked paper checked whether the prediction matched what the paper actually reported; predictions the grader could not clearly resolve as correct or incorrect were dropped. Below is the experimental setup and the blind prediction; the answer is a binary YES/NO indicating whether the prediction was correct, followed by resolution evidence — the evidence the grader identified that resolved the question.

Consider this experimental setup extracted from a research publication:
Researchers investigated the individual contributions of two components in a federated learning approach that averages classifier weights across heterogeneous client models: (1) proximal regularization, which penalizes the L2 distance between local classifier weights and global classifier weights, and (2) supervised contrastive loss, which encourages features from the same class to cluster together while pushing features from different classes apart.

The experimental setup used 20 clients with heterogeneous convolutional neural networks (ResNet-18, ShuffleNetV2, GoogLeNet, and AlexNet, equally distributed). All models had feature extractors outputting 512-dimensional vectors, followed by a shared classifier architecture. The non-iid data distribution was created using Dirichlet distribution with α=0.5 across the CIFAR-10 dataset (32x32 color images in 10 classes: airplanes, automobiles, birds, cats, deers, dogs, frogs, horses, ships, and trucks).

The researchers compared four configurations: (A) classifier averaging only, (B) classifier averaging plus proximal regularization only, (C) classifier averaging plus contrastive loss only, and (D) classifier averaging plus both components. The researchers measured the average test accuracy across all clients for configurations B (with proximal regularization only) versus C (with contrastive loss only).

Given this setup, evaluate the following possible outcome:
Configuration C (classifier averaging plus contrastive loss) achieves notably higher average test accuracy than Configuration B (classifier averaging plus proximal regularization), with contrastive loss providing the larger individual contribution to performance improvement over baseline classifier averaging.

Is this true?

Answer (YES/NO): YES